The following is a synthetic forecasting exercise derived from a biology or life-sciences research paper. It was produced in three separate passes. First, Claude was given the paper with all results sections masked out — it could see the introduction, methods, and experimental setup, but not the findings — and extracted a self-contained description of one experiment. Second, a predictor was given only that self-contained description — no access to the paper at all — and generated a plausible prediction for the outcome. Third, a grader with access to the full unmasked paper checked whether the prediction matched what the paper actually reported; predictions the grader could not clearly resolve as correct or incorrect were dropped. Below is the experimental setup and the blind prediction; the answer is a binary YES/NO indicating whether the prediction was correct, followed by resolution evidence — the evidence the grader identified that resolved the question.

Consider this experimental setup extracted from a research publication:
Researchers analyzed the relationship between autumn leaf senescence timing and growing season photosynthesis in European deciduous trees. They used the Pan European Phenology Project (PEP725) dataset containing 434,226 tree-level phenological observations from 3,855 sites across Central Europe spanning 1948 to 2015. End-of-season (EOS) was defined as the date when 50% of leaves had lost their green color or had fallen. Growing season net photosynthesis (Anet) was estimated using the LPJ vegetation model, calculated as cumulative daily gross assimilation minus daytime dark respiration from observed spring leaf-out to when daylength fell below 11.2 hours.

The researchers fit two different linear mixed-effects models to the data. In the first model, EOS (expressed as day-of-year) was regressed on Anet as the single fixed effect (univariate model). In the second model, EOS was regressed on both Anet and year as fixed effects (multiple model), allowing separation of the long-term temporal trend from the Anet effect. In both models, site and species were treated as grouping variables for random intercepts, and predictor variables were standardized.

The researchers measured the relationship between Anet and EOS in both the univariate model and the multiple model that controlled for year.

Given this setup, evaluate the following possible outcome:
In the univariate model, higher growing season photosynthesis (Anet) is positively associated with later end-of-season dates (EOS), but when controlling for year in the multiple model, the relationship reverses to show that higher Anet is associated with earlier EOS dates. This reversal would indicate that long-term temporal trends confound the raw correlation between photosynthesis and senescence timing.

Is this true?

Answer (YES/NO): NO